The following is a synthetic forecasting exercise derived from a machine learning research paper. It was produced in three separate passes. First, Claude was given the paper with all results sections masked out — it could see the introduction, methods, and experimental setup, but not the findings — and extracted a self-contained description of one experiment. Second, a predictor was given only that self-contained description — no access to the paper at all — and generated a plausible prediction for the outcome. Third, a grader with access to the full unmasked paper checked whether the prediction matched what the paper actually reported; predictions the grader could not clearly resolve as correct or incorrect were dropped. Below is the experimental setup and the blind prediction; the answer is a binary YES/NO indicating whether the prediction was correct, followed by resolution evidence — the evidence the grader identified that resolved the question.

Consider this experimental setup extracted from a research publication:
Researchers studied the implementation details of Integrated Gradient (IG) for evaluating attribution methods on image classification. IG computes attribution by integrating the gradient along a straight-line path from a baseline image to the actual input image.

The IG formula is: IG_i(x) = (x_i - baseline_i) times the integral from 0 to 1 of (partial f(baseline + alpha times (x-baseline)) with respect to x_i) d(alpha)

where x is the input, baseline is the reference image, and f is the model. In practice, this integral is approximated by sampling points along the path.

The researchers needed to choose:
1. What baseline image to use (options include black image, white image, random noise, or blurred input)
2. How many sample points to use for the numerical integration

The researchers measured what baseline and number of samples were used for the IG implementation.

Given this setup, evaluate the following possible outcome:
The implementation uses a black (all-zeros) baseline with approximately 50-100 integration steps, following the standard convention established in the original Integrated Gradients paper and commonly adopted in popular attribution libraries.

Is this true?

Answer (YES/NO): YES